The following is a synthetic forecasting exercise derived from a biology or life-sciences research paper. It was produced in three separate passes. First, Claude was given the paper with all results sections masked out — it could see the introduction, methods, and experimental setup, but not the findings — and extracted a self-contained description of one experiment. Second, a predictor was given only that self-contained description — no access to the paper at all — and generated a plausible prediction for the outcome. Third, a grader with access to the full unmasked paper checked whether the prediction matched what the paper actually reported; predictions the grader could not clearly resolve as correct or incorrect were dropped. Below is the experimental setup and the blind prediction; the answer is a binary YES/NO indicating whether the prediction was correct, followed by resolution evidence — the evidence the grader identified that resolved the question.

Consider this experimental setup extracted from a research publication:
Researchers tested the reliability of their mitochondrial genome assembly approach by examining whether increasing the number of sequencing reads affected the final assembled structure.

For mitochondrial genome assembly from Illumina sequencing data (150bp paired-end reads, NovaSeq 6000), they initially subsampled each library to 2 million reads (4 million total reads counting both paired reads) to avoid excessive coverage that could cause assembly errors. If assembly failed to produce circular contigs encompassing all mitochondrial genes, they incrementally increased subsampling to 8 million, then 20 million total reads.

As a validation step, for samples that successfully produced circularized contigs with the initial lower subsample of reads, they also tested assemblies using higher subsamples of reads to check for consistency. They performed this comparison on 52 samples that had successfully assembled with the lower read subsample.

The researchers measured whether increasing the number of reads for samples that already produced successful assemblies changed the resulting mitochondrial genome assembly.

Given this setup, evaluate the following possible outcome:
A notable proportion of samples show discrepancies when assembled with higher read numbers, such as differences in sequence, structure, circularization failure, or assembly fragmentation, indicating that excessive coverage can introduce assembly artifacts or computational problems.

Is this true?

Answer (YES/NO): NO